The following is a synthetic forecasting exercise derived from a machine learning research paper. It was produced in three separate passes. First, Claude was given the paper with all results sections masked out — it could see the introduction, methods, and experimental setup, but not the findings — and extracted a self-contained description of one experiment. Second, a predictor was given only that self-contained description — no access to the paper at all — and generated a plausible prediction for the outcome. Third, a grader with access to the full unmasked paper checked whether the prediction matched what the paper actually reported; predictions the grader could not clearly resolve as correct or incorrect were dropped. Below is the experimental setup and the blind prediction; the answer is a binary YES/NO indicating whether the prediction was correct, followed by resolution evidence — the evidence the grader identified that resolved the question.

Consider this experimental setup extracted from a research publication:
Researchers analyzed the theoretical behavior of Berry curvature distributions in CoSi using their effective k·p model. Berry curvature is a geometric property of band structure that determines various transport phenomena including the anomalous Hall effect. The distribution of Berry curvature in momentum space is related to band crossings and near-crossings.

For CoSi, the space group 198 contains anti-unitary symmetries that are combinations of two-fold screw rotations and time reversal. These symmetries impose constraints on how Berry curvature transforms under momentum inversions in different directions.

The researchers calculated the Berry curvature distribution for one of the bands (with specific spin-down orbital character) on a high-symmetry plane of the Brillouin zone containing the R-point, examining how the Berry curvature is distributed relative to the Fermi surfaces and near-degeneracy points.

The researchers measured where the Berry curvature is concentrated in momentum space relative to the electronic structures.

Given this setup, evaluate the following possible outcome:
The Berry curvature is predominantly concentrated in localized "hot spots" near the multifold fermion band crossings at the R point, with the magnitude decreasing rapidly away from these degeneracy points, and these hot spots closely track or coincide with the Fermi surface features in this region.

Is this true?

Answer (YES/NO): NO